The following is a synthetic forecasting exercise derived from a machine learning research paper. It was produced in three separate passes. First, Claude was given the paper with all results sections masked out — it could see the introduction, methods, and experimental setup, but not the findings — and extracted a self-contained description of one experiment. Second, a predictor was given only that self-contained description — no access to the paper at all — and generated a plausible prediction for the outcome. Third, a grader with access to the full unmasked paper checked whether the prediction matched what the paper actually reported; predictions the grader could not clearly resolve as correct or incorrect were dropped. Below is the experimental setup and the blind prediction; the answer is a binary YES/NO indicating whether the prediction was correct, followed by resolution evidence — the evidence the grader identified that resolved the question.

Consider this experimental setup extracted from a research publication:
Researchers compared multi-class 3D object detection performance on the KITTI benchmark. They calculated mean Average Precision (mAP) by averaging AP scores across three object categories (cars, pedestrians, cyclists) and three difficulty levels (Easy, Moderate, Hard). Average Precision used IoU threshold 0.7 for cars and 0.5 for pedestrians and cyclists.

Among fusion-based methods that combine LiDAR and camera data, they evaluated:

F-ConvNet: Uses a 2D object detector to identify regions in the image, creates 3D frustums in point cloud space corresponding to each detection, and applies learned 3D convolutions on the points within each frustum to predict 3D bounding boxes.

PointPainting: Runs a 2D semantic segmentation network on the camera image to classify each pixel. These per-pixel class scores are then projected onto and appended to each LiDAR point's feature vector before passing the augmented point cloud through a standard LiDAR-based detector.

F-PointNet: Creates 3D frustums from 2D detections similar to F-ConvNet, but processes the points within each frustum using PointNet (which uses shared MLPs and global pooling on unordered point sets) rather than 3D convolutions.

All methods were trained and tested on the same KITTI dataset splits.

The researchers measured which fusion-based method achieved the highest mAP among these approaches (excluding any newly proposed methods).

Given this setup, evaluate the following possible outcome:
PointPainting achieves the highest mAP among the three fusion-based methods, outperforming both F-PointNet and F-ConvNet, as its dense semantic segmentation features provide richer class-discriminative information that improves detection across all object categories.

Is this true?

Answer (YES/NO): NO